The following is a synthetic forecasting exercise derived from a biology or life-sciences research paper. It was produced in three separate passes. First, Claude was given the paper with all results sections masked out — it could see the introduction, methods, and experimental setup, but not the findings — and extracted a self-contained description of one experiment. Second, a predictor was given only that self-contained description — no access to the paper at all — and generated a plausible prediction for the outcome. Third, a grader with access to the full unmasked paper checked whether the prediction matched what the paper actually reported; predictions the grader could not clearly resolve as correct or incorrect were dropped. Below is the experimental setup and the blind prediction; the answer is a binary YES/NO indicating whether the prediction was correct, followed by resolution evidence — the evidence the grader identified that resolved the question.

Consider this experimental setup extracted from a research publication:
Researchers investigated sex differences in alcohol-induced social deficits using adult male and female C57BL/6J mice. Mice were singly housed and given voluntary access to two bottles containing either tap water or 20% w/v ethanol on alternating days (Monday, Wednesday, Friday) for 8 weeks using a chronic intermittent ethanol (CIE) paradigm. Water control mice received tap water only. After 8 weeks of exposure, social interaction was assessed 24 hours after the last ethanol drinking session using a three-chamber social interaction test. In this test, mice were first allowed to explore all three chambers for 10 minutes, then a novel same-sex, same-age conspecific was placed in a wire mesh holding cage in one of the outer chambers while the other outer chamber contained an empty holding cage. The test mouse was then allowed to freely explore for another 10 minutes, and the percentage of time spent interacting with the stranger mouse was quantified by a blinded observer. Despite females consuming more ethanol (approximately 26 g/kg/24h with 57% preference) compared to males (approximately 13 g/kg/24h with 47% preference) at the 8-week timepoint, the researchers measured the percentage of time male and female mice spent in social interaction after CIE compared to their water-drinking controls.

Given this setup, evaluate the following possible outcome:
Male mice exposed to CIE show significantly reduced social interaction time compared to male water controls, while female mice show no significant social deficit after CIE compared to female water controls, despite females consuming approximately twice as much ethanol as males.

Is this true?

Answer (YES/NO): YES